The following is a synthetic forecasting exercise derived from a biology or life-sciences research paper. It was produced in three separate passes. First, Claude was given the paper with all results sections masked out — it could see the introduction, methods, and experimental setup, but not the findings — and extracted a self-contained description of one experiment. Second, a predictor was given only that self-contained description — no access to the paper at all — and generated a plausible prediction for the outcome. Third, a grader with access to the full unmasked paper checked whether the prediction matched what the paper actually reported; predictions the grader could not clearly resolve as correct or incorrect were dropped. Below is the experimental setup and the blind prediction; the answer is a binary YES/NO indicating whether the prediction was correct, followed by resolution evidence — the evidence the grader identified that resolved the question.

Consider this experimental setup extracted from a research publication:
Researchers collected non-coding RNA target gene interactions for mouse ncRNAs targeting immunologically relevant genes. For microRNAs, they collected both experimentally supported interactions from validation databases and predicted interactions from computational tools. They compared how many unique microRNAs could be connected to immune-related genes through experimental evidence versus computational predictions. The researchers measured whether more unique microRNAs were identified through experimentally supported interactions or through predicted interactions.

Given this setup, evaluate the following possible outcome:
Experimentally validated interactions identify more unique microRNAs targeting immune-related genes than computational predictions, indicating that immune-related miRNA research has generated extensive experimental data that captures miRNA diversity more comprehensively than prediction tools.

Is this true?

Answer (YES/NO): NO